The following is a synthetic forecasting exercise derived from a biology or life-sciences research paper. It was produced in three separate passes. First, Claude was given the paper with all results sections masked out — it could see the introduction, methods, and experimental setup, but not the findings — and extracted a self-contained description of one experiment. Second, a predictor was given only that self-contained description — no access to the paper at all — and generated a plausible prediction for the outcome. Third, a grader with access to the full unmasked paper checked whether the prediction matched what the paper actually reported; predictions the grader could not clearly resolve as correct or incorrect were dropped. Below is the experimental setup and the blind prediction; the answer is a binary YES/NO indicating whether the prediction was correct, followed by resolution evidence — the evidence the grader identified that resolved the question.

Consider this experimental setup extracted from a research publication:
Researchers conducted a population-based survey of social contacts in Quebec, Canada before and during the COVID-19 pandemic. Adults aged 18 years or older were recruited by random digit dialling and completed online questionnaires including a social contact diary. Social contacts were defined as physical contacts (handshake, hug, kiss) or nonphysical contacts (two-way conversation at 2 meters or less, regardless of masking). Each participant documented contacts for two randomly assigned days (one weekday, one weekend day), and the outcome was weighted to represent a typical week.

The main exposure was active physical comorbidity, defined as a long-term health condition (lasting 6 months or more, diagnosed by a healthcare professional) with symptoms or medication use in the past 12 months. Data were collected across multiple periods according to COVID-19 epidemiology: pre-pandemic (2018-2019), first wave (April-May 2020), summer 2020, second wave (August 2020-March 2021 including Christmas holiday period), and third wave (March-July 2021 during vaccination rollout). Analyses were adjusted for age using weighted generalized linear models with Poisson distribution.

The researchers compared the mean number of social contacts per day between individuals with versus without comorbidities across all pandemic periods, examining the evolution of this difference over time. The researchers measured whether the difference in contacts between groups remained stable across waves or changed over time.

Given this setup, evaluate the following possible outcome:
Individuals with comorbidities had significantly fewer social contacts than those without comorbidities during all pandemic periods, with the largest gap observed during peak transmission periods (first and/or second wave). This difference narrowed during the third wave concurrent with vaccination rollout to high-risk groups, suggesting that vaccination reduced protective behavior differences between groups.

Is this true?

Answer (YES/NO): NO